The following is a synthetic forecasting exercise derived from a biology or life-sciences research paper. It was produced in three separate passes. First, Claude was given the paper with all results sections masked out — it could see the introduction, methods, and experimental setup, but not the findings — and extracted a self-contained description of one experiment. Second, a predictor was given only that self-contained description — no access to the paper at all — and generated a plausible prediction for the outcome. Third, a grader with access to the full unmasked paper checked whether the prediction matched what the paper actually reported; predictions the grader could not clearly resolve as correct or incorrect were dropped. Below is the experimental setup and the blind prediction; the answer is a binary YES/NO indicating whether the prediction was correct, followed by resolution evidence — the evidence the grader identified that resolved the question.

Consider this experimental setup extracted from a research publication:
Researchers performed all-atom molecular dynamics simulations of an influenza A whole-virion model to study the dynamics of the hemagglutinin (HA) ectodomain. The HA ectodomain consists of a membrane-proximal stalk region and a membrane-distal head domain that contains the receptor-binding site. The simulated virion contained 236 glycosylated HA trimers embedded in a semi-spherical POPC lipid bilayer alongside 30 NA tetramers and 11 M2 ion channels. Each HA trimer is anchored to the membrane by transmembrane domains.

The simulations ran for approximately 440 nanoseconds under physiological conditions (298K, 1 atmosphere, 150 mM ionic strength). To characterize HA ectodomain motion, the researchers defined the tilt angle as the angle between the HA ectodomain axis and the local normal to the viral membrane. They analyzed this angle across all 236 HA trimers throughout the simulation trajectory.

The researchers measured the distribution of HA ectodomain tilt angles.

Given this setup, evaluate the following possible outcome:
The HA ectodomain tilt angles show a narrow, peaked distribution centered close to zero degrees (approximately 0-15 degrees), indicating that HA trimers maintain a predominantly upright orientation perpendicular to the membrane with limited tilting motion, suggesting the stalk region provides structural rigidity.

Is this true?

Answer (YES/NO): NO